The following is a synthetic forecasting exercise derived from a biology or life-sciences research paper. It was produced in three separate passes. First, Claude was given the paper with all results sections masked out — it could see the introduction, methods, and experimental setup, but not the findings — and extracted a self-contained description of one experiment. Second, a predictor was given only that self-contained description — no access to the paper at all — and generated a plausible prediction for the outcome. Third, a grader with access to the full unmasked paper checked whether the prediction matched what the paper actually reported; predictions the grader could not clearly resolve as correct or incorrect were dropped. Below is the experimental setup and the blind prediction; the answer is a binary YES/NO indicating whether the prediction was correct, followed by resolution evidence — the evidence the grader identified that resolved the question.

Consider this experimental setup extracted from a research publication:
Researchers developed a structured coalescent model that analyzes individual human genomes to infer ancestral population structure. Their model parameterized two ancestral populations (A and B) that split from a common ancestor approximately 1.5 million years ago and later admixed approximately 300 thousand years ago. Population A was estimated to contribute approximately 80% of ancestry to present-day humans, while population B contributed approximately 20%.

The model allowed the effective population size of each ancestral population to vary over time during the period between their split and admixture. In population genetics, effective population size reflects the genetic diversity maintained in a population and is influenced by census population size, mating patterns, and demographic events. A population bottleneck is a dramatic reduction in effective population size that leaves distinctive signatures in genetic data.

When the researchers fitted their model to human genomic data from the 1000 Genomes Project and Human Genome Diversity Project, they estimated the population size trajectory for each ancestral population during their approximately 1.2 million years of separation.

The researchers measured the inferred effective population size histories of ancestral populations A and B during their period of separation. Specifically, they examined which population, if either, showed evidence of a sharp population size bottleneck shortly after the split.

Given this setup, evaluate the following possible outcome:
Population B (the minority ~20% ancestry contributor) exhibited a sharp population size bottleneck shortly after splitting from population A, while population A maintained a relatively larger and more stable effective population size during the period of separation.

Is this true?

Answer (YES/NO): NO